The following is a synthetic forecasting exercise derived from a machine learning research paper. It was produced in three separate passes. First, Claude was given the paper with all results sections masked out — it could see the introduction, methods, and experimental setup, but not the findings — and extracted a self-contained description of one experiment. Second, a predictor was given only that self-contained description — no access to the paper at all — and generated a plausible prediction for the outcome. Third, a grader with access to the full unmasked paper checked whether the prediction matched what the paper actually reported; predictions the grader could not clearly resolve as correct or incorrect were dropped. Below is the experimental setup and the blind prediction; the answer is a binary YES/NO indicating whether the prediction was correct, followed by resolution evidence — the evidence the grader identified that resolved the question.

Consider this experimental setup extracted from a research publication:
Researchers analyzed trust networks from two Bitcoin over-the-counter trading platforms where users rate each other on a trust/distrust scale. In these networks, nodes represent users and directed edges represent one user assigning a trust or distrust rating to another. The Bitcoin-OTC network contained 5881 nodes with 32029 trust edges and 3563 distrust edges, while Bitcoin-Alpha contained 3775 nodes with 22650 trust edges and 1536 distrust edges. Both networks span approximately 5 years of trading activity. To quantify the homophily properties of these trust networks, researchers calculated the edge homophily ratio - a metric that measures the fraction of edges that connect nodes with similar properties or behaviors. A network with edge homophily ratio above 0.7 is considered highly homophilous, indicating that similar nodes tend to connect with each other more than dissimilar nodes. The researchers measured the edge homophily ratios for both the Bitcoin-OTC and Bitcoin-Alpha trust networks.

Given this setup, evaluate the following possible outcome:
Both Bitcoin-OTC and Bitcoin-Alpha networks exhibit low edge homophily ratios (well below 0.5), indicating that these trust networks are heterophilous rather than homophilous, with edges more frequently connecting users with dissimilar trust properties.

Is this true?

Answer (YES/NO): NO